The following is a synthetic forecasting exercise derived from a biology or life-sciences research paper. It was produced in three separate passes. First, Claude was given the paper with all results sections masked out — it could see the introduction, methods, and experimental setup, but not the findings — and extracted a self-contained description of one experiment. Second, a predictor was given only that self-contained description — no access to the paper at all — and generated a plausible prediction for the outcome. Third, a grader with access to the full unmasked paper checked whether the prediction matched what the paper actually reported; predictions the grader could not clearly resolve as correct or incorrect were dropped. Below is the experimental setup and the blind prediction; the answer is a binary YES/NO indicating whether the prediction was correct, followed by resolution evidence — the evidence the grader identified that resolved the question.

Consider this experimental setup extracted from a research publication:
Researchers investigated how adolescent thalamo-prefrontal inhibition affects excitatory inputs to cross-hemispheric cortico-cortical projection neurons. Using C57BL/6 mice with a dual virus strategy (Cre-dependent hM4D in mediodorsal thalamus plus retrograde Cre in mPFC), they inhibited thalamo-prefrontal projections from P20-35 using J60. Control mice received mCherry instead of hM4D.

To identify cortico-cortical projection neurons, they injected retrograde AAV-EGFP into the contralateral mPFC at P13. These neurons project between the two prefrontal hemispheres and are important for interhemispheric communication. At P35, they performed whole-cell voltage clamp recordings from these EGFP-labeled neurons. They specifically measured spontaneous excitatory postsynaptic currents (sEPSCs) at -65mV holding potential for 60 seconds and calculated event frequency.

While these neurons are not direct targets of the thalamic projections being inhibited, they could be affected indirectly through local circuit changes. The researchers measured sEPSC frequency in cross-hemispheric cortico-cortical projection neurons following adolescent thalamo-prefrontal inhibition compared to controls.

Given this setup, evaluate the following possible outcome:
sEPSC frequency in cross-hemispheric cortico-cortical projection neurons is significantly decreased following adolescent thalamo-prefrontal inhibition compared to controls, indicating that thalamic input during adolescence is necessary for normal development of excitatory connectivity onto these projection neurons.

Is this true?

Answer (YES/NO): NO